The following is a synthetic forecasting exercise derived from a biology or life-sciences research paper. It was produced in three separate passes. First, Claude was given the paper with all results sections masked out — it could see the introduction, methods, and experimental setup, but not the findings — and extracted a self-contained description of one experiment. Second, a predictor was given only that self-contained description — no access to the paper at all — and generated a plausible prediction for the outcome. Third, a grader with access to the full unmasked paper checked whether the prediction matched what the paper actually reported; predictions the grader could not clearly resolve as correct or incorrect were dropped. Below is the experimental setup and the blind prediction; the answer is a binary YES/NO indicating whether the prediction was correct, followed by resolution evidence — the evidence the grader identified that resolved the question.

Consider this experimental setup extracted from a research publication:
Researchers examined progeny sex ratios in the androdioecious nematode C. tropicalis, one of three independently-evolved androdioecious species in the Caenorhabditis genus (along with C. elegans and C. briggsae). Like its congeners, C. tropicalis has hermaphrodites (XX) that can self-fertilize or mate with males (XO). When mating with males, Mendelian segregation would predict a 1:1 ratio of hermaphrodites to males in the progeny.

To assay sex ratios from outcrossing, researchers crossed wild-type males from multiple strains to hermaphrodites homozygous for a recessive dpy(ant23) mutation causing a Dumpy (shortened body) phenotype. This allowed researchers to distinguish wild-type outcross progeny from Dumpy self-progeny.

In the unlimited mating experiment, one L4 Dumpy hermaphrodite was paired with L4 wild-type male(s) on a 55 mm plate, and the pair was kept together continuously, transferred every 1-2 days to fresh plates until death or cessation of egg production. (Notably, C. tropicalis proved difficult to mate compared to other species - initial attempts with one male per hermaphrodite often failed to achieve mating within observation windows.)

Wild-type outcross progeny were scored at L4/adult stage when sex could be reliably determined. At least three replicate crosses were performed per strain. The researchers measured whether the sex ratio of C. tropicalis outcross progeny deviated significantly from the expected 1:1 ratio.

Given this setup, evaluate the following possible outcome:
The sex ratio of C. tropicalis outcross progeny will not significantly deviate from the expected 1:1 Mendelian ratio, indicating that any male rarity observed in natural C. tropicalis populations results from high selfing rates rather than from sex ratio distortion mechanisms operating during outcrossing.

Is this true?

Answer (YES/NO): YES